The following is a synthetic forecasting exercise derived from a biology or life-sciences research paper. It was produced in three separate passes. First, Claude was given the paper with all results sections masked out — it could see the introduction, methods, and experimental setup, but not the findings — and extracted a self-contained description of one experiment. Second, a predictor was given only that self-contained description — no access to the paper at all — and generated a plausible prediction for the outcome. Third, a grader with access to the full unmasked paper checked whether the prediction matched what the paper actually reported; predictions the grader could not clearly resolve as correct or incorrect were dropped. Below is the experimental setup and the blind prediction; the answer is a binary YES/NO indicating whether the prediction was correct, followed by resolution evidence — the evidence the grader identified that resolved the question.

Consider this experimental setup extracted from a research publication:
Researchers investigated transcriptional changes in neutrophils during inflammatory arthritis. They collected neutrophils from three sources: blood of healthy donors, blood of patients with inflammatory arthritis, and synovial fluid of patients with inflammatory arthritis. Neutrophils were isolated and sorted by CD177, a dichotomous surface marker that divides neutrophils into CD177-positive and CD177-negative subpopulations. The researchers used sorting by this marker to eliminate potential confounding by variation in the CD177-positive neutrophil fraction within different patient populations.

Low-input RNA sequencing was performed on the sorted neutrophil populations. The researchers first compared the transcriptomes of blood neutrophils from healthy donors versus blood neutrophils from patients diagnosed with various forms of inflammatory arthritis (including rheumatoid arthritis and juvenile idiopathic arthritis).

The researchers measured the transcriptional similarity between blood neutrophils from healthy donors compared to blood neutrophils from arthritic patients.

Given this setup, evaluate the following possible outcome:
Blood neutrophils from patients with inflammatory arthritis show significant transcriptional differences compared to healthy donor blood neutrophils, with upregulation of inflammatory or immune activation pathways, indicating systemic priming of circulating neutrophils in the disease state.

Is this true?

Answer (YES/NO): NO